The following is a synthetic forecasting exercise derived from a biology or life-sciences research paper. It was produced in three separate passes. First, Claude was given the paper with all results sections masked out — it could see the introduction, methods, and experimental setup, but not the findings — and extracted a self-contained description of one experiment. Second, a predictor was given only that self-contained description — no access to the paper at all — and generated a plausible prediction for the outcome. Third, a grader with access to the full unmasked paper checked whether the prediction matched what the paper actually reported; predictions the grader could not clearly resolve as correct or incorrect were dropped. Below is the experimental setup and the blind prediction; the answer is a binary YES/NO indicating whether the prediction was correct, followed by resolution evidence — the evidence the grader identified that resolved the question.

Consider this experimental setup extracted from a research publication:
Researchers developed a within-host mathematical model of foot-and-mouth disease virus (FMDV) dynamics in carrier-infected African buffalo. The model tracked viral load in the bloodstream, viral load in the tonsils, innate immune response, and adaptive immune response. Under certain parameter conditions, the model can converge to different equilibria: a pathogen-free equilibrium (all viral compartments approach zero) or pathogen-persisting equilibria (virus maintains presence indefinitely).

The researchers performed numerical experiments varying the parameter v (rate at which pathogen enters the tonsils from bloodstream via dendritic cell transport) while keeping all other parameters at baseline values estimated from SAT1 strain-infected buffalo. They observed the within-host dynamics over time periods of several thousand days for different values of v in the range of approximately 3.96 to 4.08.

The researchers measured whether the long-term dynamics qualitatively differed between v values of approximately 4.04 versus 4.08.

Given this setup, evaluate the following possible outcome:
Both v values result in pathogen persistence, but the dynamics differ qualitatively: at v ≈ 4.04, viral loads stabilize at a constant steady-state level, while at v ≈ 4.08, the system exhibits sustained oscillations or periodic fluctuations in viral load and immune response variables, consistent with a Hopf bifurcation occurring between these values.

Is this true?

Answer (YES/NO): NO